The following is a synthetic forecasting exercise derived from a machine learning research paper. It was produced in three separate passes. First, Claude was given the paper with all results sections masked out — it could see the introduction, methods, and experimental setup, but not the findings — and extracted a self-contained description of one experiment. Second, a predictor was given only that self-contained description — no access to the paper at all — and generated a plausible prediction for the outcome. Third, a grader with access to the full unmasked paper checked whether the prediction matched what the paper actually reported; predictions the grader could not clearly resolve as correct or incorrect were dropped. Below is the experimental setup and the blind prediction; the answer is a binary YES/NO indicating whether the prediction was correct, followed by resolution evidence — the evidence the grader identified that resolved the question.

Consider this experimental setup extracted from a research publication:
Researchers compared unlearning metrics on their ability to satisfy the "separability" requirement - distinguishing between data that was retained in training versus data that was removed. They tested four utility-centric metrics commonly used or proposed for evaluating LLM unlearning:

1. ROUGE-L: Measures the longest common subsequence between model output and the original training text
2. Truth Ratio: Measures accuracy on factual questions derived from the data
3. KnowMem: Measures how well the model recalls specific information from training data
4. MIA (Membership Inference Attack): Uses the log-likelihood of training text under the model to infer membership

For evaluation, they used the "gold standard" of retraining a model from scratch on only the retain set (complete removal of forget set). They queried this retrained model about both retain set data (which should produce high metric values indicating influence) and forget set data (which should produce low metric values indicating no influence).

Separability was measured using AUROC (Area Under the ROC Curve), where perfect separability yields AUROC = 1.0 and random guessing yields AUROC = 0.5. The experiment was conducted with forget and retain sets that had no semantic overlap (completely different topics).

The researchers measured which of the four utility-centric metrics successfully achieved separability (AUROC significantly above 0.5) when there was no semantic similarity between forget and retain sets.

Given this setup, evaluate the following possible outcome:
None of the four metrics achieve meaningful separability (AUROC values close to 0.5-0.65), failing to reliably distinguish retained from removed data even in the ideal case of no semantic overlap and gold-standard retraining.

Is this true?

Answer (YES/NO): NO